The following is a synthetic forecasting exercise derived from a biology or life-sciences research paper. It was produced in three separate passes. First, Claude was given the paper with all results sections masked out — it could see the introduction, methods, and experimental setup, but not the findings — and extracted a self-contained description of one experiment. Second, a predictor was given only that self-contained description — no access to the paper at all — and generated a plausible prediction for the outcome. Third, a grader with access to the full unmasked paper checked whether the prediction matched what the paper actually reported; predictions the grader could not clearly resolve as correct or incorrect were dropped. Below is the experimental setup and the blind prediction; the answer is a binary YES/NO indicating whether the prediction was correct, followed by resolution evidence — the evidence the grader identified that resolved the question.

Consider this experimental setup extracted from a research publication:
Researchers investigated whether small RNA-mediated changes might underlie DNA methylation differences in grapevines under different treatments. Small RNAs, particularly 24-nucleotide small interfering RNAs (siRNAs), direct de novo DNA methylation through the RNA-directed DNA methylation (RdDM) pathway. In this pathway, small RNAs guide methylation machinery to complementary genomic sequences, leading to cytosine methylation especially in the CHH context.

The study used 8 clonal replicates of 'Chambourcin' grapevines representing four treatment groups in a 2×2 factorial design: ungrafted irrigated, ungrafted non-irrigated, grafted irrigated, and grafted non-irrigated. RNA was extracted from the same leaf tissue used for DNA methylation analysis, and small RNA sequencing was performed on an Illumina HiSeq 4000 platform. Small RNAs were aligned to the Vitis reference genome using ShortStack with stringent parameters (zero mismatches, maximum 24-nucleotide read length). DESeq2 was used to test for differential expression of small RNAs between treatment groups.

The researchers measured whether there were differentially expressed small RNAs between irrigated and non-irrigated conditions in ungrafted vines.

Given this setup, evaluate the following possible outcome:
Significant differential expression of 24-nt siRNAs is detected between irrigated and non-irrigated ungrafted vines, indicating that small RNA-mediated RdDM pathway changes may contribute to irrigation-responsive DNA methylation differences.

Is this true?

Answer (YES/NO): NO